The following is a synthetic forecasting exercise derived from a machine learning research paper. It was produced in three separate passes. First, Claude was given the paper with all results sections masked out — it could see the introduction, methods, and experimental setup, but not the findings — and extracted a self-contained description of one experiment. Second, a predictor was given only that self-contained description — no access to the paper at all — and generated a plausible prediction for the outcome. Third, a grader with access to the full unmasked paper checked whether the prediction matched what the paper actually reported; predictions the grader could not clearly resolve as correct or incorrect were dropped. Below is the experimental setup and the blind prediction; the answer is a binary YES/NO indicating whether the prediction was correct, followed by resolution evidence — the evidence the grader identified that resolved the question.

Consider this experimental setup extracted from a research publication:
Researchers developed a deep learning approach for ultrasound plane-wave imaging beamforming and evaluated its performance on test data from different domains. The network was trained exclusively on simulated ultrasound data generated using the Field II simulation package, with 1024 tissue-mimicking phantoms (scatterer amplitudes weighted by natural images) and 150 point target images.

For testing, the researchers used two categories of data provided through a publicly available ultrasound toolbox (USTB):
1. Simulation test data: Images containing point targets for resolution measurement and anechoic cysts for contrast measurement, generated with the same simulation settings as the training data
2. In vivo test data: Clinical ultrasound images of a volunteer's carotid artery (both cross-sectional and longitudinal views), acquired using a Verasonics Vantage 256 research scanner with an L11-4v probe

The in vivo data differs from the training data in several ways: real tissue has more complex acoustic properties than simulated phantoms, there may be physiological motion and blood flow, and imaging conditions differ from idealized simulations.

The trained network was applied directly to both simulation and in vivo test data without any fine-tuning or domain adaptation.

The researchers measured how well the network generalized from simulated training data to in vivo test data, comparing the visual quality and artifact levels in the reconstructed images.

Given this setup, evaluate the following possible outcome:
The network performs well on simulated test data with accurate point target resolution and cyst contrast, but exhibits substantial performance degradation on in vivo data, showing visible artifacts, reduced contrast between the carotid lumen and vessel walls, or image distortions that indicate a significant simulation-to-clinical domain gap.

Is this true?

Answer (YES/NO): NO